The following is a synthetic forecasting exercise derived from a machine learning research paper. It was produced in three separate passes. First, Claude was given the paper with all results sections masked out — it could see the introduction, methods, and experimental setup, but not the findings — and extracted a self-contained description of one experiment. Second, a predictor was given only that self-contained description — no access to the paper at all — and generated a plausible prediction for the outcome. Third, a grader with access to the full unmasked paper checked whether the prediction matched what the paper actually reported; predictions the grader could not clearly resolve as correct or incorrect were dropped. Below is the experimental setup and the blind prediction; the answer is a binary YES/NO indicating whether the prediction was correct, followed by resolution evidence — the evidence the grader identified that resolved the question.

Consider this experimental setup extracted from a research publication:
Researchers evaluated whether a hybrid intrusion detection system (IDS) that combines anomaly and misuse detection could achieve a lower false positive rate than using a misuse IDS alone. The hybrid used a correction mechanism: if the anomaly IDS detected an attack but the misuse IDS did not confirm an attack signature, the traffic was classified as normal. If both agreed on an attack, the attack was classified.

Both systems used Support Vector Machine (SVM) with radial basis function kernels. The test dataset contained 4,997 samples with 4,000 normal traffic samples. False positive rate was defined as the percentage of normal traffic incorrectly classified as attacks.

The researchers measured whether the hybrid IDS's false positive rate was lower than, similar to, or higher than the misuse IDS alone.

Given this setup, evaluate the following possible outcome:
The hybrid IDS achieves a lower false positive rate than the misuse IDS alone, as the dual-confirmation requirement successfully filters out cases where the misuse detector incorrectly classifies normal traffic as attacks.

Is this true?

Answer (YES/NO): YES